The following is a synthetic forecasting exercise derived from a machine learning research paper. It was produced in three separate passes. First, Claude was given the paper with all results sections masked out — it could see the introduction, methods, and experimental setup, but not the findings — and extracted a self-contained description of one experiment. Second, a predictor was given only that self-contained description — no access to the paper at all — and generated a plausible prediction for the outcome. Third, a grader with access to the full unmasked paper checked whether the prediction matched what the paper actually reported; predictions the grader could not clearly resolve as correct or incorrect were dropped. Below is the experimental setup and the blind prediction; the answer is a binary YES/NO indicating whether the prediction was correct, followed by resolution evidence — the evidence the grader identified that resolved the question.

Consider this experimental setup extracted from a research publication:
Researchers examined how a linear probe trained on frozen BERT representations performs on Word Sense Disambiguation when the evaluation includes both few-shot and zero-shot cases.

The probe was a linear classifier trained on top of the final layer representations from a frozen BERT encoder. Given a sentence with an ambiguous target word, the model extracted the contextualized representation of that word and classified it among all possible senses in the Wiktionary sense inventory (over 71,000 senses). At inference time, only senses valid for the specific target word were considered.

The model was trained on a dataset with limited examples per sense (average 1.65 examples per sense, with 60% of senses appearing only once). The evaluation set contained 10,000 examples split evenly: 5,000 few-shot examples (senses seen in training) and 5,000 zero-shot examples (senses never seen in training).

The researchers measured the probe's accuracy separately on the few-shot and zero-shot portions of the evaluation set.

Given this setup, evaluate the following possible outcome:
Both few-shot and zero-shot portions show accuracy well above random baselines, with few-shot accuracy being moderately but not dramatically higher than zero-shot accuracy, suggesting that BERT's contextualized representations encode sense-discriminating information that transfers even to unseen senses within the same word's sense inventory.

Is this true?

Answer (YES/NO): NO